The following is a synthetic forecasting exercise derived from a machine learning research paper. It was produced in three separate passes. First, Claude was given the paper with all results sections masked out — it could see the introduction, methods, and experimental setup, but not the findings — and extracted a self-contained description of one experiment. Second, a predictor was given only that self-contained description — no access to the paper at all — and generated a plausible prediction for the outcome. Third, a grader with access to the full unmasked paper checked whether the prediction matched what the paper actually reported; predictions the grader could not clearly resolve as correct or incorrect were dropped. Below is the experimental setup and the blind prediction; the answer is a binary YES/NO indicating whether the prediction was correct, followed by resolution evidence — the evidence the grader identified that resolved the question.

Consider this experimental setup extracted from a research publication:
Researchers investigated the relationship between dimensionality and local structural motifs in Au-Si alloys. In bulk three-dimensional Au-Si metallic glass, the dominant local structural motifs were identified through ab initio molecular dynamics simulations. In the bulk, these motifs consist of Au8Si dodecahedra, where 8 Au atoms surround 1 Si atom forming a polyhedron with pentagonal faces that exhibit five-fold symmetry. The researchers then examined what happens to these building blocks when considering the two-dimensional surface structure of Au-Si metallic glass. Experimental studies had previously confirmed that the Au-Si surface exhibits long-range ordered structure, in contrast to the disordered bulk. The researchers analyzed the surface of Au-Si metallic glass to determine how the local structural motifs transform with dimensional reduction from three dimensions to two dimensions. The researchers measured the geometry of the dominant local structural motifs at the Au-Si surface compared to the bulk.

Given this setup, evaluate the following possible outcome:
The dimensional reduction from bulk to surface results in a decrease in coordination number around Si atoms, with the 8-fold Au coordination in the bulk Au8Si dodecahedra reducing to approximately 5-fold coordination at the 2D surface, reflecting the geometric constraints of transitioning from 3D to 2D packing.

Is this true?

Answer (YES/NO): YES